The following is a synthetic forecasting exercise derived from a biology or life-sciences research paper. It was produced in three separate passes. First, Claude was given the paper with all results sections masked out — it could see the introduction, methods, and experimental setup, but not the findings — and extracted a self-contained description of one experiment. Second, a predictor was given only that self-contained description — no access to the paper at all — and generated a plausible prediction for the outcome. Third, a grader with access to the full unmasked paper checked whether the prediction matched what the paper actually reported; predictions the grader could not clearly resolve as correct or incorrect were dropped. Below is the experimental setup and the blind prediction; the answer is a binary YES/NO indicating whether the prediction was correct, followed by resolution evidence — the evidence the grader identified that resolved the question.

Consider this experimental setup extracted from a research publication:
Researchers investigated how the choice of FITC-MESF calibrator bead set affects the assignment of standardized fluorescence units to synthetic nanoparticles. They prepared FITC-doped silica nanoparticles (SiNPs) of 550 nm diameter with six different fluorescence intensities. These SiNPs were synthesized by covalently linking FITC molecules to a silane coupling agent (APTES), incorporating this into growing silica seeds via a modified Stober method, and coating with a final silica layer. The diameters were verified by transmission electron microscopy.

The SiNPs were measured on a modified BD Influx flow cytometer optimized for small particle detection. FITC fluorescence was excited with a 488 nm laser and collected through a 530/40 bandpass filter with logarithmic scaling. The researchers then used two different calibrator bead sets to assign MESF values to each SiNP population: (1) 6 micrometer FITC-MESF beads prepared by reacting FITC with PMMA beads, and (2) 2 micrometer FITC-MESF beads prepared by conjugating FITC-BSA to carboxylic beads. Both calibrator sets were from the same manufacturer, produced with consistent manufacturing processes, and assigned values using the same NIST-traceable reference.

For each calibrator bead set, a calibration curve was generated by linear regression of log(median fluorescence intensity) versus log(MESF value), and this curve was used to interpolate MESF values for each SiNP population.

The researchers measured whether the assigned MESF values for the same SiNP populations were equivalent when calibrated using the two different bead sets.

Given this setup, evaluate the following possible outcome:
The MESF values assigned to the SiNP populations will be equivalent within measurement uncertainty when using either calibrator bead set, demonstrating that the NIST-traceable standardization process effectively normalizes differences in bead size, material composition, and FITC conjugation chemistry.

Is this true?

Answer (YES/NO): NO